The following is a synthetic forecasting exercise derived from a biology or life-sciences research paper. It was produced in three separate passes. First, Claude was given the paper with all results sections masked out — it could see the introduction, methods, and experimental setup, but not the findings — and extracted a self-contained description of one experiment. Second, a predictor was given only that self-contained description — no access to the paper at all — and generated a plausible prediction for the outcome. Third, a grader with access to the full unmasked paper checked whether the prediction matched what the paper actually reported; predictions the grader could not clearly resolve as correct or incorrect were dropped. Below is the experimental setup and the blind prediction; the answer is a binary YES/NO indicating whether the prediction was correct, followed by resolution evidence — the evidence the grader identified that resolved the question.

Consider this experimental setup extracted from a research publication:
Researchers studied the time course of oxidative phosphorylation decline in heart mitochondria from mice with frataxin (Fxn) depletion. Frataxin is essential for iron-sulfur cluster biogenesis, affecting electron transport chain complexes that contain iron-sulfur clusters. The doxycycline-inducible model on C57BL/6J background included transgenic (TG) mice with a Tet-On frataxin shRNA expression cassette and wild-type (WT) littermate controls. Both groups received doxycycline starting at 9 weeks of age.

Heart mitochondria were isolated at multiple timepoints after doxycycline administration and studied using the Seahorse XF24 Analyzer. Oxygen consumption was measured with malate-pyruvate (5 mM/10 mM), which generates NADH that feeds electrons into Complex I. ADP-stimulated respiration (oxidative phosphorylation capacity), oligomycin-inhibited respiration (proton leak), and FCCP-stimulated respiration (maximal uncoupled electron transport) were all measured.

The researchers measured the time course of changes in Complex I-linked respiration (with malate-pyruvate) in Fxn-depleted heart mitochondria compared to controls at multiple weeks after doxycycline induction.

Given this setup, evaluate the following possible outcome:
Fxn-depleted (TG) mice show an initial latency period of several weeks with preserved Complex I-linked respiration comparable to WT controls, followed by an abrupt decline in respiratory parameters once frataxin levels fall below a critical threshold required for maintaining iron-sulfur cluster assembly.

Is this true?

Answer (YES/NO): NO